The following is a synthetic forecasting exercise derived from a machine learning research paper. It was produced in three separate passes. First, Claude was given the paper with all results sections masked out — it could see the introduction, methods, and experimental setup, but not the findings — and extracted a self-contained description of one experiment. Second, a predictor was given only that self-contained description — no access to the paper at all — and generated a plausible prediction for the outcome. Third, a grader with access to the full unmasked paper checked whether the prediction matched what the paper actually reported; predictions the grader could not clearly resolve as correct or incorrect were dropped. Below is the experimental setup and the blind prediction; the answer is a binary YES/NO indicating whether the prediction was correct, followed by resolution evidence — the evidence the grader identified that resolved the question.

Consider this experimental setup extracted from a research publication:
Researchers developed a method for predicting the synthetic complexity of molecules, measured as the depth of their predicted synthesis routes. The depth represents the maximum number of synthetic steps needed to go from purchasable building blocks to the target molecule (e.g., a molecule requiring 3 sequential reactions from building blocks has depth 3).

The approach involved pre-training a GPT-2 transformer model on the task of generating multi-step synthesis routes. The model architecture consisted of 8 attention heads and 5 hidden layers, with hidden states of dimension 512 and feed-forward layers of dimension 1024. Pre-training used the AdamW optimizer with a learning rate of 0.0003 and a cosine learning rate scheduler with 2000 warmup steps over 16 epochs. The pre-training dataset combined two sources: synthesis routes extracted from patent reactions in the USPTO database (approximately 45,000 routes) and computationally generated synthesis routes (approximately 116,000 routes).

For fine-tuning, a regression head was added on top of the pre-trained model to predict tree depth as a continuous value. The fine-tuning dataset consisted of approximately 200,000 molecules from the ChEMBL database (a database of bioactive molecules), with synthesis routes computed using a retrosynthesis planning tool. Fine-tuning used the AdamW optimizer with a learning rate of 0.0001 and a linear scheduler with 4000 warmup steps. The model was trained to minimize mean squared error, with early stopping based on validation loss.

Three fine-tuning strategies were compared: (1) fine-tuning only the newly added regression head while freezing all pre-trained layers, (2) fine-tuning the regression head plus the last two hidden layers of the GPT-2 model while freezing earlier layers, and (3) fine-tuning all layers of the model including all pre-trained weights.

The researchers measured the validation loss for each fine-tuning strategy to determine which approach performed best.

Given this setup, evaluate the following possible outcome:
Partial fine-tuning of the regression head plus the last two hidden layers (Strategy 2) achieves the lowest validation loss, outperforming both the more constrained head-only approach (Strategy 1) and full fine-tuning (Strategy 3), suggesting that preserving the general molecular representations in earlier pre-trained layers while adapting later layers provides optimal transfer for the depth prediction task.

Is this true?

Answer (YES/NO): NO